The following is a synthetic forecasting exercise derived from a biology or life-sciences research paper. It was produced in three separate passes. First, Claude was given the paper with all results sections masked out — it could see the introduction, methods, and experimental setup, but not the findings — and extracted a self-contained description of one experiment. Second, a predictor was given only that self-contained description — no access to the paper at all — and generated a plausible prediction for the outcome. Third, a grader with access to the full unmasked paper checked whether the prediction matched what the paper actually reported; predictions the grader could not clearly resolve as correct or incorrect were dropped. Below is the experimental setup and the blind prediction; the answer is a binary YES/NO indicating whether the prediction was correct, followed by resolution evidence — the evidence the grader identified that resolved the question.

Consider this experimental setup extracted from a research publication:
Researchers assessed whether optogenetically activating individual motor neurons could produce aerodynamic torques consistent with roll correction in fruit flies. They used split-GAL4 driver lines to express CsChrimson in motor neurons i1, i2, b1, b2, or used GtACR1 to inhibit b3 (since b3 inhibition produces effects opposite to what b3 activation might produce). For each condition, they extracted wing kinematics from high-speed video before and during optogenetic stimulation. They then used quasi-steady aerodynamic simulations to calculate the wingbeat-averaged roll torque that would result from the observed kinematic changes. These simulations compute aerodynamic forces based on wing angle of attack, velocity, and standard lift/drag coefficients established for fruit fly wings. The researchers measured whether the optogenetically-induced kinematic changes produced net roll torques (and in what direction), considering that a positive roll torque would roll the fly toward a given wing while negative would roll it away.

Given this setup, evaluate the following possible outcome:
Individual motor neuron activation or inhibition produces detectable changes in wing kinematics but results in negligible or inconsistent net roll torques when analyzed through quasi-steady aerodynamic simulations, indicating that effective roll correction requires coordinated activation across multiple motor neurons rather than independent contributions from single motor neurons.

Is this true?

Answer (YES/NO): NO